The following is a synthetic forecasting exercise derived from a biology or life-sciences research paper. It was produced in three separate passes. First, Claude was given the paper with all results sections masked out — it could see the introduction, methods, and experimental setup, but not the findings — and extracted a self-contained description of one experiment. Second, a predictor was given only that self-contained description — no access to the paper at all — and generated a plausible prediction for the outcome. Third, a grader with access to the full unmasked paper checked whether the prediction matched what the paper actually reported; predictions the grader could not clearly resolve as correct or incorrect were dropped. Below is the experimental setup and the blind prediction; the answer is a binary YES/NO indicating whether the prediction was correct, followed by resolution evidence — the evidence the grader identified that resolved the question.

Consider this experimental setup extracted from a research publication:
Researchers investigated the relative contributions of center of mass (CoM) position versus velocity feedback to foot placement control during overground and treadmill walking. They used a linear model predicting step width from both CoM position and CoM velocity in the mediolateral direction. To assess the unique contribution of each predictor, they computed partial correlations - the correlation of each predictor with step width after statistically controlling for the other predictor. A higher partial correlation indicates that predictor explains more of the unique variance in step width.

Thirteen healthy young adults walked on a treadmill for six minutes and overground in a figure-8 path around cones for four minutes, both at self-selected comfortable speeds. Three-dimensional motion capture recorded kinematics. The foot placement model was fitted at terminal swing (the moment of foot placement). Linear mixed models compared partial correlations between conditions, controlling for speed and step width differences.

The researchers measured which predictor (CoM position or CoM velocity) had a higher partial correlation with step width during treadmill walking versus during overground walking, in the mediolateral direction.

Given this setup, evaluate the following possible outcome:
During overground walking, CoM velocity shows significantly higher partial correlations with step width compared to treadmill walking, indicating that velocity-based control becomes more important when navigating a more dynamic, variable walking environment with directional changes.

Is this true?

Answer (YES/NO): YES